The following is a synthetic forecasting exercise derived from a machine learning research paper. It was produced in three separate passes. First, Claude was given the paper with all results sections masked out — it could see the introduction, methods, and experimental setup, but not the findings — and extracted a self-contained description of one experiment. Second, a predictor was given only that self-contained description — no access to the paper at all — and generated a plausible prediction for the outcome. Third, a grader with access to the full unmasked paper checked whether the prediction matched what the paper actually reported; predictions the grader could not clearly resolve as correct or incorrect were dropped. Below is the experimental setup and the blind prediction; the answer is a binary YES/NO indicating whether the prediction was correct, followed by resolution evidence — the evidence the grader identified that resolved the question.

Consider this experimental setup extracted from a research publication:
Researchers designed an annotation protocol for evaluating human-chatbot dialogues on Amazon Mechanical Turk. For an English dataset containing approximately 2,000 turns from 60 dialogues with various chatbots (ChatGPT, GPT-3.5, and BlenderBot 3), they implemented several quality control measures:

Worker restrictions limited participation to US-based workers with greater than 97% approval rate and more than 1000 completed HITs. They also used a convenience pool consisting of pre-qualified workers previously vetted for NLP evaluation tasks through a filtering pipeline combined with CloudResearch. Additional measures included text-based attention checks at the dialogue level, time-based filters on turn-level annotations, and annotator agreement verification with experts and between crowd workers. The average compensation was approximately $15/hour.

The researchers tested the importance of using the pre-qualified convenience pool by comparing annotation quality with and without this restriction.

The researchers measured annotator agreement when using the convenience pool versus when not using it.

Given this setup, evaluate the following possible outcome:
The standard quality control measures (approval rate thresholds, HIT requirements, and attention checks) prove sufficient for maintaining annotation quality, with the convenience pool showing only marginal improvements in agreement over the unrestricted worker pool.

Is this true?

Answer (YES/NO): NO